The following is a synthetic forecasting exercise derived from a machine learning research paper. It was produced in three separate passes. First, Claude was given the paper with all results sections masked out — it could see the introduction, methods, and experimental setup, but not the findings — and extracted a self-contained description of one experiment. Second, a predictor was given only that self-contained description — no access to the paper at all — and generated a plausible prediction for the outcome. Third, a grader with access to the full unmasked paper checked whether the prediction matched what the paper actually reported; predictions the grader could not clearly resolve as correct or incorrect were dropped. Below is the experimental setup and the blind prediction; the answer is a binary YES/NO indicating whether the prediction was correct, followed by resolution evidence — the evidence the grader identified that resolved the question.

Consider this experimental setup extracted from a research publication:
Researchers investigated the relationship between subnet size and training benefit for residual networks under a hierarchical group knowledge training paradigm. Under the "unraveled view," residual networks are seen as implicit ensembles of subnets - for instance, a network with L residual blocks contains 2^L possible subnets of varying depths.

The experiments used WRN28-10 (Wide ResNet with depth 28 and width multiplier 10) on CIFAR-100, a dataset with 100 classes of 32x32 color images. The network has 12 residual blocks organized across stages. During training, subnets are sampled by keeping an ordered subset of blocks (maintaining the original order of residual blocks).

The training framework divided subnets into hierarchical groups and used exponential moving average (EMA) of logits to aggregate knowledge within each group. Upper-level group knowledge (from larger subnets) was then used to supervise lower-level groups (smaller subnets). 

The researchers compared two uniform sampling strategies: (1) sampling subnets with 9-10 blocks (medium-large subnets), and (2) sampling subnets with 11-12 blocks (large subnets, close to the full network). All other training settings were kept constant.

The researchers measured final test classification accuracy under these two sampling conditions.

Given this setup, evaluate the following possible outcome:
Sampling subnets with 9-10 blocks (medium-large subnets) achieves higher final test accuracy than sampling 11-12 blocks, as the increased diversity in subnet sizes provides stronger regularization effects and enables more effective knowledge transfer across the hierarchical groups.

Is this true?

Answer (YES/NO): NO